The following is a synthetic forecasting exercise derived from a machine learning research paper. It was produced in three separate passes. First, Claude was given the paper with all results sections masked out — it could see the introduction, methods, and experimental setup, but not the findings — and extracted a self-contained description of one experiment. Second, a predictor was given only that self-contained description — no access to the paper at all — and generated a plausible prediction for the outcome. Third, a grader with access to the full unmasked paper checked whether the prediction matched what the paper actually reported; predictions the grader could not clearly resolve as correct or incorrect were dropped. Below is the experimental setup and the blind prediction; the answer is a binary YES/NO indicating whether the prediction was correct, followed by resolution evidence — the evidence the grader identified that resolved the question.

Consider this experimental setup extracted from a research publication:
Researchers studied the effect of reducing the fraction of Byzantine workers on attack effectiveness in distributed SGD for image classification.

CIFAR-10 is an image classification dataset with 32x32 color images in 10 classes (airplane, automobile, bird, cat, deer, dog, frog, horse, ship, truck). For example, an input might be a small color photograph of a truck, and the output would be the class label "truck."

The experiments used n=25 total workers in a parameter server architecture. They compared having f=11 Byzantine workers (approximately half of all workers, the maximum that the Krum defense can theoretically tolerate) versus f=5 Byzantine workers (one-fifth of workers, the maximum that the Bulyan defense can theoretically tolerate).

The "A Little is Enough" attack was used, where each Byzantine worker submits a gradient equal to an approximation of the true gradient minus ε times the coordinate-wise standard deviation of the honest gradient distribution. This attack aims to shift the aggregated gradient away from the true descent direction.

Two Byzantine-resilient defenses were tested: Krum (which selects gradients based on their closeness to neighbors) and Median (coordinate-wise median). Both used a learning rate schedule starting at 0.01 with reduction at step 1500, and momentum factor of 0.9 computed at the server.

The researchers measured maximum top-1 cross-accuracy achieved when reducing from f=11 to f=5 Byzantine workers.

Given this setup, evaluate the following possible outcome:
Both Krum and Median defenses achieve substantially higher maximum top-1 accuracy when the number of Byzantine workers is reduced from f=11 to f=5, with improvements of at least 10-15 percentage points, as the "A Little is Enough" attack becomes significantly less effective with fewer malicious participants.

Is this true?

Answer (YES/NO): NO